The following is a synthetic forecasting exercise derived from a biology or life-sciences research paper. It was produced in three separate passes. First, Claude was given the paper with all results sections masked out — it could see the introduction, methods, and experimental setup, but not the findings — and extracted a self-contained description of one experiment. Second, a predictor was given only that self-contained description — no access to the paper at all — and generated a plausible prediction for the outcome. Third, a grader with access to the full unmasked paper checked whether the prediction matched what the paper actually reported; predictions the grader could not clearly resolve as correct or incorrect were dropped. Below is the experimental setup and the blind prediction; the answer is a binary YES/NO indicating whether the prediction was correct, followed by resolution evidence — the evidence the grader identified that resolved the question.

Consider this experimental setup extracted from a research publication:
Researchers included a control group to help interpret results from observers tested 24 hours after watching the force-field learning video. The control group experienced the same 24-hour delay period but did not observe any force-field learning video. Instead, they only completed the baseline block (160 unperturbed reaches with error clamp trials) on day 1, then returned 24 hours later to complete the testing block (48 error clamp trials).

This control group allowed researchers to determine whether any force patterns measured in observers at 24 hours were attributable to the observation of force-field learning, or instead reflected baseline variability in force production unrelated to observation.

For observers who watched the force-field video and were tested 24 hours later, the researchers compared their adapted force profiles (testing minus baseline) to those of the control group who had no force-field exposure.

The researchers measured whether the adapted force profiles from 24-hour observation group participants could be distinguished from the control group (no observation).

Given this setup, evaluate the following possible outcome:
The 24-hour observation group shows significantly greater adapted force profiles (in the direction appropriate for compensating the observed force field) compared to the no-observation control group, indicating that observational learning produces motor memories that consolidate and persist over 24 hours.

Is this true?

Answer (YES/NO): NO